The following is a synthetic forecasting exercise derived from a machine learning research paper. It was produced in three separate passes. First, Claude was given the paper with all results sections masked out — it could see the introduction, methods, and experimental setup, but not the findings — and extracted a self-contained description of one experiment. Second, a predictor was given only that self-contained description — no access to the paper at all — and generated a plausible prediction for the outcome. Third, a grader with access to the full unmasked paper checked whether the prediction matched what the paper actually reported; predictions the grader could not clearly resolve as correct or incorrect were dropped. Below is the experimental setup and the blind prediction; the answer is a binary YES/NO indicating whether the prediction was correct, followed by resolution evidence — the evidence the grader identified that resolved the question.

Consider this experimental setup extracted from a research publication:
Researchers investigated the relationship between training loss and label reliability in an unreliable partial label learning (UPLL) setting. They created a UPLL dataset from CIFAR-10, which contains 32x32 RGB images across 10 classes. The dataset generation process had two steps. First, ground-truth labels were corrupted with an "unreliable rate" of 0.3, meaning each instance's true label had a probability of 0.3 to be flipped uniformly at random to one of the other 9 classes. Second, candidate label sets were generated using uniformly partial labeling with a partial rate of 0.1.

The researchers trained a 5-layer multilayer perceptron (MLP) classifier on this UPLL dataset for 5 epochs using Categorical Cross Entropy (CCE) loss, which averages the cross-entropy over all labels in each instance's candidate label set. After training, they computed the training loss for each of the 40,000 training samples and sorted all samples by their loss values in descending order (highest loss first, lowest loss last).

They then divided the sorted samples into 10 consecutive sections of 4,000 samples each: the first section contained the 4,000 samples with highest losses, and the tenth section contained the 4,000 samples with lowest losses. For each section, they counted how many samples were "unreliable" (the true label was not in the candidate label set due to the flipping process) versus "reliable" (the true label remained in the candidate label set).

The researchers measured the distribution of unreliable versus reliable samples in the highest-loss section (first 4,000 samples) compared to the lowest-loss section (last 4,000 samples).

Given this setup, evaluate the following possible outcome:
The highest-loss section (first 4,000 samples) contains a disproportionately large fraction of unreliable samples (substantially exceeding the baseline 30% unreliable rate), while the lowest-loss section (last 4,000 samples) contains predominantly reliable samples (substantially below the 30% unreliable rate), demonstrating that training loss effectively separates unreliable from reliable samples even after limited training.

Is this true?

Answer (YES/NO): YES